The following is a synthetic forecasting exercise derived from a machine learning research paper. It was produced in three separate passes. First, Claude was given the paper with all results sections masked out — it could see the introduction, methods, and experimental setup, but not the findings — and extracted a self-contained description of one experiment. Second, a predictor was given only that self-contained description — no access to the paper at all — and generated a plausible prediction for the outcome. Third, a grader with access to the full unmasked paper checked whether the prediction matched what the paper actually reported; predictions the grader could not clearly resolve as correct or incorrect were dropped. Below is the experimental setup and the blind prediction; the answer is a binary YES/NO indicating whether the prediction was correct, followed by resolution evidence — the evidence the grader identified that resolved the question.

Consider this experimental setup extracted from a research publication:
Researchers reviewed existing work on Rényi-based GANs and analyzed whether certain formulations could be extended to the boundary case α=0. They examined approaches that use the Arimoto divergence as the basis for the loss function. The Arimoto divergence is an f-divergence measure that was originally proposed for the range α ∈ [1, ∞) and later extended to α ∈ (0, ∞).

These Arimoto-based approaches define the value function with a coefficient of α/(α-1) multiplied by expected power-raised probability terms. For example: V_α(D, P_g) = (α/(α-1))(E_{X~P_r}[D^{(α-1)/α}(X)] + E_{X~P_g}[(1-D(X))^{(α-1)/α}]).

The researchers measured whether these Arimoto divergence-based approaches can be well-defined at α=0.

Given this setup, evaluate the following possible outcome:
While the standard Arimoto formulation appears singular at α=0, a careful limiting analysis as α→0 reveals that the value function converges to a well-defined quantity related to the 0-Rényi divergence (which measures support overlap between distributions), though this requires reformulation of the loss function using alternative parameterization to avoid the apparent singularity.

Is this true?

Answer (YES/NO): NO